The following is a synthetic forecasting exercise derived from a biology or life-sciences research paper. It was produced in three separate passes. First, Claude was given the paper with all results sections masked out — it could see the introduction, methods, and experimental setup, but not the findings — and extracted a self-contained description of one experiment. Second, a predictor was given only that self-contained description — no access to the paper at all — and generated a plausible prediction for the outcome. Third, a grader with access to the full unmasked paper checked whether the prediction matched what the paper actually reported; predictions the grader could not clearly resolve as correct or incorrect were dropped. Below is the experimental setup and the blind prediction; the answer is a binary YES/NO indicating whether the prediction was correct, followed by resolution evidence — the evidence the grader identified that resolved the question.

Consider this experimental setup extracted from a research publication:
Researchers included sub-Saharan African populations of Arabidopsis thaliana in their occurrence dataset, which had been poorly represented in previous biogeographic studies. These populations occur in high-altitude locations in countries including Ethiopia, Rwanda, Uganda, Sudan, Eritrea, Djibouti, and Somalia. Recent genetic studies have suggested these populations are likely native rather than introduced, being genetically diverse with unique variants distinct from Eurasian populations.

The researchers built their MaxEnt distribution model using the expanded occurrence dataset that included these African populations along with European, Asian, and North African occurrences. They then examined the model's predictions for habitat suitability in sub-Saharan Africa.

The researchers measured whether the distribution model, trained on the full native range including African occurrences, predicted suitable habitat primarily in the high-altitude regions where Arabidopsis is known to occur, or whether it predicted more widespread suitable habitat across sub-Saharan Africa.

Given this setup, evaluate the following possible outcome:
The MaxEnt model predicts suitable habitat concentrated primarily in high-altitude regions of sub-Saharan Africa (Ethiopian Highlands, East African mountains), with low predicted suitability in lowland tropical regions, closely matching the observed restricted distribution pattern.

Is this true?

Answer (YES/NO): NO